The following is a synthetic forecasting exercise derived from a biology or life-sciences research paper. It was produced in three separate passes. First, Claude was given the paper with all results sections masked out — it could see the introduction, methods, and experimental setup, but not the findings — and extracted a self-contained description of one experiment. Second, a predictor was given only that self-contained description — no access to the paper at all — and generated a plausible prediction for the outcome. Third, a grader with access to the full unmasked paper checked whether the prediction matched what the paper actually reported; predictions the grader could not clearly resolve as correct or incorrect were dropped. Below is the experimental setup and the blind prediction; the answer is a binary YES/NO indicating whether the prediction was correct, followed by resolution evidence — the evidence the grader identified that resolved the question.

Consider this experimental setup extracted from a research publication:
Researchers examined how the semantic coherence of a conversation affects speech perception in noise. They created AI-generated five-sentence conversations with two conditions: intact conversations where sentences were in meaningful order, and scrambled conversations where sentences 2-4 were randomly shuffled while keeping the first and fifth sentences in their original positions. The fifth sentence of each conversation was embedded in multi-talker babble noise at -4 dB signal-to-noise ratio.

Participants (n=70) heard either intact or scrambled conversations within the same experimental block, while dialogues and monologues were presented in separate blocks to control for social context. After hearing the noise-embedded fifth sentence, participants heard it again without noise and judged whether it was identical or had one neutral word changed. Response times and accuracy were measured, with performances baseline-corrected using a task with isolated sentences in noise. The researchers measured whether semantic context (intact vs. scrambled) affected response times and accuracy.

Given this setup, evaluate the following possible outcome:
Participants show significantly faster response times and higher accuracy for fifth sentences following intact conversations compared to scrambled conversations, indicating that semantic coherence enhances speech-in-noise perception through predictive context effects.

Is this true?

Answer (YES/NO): NO